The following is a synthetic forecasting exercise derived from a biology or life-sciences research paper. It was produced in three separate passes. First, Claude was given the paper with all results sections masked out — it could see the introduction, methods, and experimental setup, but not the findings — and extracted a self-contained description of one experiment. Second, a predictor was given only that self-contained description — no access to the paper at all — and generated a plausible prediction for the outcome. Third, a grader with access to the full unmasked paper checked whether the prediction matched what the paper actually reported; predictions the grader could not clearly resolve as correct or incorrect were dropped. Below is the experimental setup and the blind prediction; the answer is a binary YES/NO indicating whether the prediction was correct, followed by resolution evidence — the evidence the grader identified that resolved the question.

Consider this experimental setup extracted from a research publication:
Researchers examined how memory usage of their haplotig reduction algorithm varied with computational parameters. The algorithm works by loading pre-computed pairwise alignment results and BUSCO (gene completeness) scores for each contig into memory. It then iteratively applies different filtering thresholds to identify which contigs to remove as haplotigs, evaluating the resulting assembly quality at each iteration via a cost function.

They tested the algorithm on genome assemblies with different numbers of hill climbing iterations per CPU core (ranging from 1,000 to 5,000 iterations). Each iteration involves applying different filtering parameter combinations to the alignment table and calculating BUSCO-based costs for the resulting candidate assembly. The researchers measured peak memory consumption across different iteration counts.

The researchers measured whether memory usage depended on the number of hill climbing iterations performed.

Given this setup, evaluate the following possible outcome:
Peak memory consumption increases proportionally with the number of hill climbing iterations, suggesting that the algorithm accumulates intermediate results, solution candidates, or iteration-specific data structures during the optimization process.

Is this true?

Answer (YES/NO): NO